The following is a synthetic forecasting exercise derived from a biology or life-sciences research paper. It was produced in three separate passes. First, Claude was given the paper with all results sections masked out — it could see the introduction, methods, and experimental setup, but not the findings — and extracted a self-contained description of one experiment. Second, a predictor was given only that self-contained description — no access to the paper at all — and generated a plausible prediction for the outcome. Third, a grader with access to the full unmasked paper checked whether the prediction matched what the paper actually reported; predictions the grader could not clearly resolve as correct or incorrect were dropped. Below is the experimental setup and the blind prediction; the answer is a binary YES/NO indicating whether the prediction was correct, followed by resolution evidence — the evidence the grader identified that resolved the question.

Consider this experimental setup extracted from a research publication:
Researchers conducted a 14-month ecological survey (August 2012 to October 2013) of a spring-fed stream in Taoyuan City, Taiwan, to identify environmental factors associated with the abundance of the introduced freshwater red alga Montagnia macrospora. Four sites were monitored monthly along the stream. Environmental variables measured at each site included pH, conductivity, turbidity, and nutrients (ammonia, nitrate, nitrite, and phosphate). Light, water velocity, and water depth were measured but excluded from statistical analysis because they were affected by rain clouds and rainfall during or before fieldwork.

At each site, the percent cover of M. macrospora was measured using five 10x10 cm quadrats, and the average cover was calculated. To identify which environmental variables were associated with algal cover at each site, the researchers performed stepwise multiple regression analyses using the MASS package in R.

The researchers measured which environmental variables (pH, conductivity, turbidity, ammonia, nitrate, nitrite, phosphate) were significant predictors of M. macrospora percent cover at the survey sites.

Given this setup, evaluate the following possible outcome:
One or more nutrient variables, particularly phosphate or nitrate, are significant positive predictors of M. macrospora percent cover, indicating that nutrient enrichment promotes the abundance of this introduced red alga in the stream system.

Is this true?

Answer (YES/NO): YES